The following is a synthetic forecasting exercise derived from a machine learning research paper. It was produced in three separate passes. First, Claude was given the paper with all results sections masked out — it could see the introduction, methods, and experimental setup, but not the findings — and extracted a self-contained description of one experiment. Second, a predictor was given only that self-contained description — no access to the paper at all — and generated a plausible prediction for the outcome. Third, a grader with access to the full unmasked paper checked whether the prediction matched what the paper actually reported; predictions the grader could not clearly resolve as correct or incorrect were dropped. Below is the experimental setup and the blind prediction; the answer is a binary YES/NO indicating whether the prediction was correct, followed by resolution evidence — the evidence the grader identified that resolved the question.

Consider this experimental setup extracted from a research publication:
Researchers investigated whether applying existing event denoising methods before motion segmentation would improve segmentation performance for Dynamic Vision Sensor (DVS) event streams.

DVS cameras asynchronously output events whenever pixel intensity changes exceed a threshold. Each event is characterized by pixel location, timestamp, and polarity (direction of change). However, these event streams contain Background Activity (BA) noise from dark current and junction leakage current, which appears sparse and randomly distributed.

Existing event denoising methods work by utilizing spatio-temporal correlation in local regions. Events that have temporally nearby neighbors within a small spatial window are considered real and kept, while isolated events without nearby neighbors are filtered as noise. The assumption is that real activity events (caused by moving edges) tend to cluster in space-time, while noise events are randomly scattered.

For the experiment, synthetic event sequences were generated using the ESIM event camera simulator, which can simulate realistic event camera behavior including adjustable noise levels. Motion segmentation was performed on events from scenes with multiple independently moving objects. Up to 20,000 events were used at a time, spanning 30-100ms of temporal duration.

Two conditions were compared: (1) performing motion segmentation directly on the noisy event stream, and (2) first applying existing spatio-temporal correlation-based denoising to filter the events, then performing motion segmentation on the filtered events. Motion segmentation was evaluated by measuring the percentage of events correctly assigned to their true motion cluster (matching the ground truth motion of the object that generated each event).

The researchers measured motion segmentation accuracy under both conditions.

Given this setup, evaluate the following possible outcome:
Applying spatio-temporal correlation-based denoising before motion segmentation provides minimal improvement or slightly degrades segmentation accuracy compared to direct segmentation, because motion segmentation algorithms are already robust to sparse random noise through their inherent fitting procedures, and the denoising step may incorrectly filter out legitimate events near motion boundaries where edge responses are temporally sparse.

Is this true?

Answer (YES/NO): NO